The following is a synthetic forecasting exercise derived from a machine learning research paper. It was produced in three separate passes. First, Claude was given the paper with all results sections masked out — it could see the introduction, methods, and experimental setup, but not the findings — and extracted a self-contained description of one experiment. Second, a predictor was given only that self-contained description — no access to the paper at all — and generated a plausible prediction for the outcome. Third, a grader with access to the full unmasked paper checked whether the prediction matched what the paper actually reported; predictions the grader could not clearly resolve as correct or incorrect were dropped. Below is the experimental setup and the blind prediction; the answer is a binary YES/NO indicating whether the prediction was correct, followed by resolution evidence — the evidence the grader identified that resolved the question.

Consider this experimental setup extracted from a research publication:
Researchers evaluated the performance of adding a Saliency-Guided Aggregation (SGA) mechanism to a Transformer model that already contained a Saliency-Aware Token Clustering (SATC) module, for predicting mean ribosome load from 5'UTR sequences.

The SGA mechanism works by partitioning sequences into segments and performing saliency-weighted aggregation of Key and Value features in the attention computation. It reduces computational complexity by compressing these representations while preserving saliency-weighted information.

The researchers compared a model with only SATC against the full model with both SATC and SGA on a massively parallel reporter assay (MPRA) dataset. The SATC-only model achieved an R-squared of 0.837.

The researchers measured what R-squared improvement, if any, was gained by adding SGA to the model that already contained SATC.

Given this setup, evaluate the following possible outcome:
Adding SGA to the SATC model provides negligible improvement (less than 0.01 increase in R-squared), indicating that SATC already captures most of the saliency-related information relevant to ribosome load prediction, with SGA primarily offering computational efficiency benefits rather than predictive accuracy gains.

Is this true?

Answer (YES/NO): NO